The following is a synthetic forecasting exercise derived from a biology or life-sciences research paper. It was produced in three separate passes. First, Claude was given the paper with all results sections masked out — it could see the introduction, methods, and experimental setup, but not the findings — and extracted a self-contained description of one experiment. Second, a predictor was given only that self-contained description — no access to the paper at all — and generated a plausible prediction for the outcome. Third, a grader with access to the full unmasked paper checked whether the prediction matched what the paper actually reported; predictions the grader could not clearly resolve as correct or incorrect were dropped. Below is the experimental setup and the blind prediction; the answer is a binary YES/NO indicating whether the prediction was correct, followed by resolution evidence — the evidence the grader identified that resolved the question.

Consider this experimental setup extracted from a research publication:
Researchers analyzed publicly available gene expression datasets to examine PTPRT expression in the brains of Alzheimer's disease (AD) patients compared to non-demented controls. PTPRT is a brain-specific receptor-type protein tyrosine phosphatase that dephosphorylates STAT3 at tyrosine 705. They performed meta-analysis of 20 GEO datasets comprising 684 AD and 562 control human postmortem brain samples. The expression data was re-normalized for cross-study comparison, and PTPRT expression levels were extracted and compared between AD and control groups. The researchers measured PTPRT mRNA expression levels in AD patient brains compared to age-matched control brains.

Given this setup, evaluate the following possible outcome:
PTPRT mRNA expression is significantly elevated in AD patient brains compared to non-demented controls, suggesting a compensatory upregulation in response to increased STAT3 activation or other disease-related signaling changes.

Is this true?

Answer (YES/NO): NO